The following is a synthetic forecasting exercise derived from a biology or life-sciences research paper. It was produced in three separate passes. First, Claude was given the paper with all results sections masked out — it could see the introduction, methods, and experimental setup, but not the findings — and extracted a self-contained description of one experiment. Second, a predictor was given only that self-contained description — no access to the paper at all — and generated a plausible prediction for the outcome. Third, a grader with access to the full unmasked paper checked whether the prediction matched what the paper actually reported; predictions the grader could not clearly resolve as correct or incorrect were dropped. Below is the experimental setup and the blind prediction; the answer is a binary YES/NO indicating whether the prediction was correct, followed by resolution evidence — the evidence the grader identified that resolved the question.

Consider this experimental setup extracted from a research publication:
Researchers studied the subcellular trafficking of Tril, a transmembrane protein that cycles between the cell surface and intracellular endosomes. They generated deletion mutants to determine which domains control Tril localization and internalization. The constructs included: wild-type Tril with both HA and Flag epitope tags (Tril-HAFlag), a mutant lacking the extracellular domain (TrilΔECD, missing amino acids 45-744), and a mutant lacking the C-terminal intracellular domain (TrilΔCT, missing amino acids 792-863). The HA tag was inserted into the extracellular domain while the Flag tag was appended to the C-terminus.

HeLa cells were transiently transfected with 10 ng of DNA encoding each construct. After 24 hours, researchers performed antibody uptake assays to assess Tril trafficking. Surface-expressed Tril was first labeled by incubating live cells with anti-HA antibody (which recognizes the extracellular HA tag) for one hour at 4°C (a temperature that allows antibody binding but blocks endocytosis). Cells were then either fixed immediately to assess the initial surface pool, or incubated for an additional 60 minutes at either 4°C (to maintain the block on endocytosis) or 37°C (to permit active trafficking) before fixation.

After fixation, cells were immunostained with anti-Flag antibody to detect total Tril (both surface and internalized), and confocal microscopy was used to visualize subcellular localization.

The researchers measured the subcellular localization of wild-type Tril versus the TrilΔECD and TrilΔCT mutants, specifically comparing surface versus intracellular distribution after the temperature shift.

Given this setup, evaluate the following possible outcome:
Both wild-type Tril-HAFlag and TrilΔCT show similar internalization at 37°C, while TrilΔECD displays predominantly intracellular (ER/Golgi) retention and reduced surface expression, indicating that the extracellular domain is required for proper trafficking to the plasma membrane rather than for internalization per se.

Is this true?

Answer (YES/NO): NO